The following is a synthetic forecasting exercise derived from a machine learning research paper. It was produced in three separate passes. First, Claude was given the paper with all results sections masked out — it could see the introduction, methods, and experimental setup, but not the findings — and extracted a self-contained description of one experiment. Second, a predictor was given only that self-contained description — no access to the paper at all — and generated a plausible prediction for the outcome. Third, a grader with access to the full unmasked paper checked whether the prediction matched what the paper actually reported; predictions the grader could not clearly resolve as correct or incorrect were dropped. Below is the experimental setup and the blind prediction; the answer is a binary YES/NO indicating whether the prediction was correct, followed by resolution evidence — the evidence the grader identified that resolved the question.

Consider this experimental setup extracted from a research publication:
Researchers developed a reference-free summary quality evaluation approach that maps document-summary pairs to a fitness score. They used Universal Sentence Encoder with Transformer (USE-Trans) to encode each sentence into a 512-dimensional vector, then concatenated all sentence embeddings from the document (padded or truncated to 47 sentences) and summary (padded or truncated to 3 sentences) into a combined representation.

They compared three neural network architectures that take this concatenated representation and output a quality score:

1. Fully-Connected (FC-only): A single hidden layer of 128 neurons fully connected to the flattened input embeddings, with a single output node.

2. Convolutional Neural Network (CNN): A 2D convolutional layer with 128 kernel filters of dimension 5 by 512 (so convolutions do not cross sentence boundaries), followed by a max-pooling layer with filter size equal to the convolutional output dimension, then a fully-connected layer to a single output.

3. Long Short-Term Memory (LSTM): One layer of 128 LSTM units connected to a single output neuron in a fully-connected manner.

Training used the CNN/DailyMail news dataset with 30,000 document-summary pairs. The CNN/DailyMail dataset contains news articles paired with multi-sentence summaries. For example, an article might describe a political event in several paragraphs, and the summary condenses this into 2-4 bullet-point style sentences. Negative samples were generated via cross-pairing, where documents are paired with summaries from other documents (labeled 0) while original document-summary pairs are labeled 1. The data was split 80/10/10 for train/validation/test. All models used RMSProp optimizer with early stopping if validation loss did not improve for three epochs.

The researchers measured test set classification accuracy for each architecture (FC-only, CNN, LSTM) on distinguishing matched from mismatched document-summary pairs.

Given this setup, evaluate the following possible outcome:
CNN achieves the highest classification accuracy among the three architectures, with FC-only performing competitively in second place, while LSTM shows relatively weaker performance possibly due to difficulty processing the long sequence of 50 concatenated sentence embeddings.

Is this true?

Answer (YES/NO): NO